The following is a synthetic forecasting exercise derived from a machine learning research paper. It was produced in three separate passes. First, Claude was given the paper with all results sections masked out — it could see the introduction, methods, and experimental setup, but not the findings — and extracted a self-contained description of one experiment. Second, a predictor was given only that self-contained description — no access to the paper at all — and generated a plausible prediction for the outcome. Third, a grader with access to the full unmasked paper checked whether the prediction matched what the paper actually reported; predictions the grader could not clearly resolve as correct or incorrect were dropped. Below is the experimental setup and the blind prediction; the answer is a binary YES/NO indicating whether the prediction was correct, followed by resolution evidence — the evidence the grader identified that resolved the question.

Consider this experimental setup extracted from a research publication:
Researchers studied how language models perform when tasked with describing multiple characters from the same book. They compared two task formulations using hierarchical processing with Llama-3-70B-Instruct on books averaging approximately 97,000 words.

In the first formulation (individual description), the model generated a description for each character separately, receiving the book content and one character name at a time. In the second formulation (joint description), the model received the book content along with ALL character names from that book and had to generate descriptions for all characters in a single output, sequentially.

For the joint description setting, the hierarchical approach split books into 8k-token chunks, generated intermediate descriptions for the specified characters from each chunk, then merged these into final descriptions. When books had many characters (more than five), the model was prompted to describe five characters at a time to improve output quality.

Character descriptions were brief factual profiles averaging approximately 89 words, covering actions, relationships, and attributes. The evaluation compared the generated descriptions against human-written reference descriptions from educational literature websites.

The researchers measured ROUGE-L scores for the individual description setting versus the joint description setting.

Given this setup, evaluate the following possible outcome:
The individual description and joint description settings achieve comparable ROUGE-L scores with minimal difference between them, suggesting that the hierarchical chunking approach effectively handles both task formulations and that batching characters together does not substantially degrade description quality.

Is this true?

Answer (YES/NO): NO